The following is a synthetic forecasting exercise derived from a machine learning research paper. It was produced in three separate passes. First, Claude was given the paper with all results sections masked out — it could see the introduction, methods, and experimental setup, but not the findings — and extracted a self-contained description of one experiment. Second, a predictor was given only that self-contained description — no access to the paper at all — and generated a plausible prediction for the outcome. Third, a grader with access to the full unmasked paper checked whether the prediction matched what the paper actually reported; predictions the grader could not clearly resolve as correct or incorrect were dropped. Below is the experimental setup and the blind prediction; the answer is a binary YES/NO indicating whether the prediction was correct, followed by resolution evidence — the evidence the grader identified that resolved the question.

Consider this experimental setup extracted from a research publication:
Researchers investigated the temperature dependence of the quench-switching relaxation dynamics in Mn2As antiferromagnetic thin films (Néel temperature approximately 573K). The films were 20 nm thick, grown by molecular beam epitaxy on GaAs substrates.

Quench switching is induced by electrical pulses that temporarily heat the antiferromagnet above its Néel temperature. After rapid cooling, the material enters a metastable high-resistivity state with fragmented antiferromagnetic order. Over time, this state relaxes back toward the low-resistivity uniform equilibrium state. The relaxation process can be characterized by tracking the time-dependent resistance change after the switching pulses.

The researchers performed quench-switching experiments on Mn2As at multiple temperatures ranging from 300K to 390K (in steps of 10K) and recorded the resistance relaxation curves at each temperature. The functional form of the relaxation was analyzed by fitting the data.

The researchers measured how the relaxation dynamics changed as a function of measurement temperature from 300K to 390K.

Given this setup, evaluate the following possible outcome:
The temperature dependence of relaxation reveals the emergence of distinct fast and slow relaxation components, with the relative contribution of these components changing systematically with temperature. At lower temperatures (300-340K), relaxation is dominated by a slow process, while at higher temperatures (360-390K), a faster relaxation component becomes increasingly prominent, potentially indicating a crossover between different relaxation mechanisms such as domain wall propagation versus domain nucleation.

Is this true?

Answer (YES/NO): NO